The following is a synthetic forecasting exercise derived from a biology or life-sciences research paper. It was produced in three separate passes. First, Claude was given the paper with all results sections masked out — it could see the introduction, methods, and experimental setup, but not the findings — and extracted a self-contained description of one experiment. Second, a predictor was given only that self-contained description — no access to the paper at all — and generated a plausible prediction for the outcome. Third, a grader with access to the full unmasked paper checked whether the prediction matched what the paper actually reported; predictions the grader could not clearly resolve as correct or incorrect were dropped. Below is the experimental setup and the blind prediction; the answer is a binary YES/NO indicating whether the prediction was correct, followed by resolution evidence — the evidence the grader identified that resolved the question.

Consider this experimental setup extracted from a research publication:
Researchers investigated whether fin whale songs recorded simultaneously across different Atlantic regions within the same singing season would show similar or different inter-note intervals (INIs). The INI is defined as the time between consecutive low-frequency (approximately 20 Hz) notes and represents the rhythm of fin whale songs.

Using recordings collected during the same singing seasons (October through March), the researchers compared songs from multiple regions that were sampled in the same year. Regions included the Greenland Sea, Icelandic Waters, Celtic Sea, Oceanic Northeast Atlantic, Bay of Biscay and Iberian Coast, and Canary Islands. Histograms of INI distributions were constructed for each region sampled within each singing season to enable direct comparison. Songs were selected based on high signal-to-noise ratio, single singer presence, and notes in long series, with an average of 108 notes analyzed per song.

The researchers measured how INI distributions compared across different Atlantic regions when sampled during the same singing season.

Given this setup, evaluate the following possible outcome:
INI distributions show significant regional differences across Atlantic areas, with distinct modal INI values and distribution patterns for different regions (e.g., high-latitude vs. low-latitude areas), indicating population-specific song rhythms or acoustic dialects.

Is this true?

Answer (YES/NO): NO